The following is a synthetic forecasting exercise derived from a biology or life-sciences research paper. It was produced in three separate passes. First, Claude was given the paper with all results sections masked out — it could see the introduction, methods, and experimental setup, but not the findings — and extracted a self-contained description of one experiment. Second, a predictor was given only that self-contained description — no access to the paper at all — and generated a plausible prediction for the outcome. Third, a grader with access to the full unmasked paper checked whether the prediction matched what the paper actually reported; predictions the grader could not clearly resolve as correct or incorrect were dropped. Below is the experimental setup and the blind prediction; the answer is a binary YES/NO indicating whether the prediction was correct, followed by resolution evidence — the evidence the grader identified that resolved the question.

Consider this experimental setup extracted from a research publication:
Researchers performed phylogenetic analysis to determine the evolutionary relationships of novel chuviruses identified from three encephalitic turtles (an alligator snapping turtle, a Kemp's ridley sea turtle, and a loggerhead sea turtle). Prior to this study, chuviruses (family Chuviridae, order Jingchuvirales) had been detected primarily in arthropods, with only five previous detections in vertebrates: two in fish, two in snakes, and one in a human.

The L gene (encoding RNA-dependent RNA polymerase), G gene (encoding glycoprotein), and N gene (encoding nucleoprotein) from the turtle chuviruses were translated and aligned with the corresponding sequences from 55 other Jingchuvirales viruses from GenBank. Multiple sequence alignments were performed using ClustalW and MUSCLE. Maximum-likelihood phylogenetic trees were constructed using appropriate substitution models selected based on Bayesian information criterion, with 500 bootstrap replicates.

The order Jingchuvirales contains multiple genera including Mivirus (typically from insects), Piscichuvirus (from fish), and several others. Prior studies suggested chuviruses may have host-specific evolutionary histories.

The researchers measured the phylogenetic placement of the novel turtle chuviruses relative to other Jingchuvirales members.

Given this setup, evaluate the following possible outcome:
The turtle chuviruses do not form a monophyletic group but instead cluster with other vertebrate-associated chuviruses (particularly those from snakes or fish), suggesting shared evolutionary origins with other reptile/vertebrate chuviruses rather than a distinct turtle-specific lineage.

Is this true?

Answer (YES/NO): NO